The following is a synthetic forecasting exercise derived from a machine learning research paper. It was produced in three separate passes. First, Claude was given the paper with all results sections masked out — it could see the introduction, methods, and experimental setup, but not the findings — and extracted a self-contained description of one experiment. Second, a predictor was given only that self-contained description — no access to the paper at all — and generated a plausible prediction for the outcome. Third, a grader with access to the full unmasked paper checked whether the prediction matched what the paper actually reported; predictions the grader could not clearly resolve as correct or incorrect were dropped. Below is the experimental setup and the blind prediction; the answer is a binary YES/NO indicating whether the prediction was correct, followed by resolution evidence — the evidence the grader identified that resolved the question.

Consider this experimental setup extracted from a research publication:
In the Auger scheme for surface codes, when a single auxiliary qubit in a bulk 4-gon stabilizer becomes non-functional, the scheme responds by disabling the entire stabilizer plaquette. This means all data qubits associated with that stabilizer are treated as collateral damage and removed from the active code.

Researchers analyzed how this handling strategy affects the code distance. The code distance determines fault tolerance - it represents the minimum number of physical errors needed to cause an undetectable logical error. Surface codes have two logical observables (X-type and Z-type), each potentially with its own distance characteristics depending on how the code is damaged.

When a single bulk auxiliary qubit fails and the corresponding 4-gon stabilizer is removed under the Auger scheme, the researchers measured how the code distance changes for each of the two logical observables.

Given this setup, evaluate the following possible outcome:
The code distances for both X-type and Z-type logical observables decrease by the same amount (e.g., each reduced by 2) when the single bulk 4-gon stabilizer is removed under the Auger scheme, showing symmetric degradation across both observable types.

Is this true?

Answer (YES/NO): YES